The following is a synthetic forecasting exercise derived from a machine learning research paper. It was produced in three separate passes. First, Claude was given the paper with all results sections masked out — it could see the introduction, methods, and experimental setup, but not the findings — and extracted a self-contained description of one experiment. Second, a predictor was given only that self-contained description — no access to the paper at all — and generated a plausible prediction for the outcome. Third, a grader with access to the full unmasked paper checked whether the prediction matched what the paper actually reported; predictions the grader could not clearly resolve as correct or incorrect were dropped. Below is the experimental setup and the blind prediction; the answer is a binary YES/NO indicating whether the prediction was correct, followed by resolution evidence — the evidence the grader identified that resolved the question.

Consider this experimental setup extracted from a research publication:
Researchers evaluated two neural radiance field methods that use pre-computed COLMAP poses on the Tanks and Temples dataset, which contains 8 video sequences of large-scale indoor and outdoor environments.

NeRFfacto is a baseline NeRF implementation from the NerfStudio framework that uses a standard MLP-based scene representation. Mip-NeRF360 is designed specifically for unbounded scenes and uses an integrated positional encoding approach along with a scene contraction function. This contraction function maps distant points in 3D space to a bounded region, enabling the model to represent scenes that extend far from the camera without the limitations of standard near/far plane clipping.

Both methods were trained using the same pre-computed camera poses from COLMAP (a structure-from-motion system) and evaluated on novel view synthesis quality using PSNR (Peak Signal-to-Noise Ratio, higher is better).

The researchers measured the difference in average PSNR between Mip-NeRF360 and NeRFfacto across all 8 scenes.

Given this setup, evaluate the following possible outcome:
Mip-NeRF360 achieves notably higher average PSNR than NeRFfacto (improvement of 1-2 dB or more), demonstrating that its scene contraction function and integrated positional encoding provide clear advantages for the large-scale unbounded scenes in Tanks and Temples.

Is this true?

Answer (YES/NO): YES